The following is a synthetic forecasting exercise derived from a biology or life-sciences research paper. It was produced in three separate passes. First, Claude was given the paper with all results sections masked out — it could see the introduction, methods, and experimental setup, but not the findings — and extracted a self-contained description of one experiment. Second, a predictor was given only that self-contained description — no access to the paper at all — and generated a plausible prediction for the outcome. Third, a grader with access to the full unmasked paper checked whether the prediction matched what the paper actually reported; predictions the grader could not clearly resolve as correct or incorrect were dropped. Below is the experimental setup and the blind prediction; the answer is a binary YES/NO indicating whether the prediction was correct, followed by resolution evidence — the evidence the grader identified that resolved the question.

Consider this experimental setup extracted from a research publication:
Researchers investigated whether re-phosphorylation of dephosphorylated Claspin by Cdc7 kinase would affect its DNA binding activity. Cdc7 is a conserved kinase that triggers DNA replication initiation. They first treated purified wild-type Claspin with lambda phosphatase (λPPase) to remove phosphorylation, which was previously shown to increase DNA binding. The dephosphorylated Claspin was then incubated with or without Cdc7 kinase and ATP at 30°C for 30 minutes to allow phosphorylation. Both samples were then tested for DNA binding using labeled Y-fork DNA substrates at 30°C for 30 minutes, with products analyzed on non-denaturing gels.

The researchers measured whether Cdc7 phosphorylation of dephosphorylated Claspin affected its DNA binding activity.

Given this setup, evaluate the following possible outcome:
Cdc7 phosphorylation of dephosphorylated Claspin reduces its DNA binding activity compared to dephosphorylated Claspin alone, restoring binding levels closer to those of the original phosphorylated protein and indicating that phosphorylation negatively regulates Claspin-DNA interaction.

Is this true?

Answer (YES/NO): NO